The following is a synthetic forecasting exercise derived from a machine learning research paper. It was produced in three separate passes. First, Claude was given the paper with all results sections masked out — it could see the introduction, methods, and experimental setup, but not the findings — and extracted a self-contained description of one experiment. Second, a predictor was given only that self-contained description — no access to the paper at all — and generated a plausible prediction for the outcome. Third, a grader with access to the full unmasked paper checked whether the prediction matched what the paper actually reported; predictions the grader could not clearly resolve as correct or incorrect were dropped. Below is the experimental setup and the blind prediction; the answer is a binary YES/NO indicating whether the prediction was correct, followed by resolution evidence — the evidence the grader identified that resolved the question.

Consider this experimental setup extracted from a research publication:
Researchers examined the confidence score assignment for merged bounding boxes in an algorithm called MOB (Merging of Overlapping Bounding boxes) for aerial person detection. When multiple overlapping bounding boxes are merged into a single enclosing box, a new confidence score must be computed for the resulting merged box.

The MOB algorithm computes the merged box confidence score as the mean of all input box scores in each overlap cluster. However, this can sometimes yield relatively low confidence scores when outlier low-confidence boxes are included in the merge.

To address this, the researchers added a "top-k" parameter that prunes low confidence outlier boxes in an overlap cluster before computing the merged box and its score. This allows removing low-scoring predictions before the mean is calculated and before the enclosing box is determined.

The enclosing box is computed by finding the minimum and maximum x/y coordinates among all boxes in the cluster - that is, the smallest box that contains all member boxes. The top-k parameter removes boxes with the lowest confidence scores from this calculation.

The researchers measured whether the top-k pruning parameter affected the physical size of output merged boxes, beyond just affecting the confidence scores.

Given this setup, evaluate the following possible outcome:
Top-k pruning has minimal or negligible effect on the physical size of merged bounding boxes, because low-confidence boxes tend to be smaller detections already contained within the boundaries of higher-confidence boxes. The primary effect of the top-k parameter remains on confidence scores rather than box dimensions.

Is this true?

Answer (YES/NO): NO